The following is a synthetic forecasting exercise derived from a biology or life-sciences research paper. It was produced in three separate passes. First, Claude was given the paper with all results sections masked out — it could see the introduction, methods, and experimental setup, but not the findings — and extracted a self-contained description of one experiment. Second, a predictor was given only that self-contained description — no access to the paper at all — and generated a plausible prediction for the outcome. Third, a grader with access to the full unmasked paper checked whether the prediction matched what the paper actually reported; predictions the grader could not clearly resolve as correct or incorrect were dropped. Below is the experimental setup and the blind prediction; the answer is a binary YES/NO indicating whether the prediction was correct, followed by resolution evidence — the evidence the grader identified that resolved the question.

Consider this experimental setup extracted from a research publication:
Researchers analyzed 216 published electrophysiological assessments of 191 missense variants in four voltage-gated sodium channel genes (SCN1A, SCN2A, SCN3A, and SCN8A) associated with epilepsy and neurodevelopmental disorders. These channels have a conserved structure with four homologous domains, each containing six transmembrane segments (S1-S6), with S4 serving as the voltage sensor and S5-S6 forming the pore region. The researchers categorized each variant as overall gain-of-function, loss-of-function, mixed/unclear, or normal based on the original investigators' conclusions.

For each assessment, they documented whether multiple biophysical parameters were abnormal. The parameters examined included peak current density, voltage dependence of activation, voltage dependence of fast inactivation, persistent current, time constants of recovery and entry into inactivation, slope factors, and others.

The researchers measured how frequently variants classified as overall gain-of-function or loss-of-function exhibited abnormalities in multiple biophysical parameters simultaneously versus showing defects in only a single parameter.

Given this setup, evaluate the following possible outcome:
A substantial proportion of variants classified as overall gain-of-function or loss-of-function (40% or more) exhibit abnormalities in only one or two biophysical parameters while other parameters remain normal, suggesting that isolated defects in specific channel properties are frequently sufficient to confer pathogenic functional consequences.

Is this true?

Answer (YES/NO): NO